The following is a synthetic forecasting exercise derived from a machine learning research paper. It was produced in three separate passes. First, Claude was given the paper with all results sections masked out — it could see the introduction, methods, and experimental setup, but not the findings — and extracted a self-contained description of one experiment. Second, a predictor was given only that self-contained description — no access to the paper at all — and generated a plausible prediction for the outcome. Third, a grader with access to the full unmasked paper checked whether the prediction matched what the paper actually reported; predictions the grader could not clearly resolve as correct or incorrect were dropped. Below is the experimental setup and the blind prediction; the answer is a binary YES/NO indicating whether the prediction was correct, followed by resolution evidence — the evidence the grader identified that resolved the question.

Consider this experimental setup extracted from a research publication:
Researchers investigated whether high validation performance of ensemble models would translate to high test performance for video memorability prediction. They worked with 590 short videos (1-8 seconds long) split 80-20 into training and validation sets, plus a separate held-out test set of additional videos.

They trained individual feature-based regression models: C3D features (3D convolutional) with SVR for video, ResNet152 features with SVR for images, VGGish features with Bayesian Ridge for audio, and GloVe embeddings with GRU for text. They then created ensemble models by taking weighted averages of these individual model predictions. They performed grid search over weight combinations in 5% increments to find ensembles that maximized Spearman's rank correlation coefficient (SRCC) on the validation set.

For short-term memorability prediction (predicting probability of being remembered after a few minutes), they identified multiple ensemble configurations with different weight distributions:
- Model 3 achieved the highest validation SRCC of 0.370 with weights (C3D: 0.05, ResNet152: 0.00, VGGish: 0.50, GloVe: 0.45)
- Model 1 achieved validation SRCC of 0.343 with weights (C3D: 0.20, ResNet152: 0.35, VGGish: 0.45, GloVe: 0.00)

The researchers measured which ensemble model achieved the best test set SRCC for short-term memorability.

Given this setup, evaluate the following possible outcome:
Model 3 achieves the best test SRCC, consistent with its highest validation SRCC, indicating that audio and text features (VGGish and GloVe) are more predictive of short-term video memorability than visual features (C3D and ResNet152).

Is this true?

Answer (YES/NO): NO